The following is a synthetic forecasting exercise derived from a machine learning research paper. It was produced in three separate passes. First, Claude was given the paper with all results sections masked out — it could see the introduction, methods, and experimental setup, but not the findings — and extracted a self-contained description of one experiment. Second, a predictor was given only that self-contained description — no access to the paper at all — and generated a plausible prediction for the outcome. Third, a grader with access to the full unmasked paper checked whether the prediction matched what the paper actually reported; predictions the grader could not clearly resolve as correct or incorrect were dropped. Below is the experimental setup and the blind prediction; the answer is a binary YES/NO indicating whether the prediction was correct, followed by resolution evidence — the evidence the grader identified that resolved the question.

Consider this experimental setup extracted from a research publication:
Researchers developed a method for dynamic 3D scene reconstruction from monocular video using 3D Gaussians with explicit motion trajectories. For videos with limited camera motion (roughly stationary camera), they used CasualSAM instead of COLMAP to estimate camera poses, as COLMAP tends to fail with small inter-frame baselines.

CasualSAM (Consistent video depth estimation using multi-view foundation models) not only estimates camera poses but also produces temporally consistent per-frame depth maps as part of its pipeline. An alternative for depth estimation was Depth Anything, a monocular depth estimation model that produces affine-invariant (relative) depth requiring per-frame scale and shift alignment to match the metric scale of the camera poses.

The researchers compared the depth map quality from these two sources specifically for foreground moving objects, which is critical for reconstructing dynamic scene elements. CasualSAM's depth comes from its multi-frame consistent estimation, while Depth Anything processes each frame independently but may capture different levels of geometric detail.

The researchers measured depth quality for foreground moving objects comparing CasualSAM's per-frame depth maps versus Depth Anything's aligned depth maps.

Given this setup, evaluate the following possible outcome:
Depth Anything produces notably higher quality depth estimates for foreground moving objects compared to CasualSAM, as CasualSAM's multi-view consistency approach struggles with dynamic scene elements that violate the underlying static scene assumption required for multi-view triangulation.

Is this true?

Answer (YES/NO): YES